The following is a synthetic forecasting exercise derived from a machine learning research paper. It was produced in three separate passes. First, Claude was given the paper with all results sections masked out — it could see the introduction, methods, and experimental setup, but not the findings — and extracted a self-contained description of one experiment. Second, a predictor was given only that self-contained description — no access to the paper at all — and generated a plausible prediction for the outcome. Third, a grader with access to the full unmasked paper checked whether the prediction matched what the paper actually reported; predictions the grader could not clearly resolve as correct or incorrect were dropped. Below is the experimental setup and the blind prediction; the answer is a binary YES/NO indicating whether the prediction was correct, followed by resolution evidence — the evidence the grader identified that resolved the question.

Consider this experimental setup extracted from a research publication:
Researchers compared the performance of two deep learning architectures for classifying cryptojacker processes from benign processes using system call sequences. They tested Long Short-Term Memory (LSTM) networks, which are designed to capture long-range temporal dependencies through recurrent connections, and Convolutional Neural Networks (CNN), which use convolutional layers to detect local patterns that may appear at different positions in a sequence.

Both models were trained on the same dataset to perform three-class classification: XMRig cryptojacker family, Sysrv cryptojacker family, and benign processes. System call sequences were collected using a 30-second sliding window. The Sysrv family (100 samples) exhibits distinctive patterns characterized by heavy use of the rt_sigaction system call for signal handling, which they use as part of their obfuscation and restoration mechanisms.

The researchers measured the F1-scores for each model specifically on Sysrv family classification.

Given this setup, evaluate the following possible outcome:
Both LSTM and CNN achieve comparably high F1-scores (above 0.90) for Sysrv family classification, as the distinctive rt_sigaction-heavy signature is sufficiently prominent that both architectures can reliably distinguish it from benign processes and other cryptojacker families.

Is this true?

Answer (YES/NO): NO